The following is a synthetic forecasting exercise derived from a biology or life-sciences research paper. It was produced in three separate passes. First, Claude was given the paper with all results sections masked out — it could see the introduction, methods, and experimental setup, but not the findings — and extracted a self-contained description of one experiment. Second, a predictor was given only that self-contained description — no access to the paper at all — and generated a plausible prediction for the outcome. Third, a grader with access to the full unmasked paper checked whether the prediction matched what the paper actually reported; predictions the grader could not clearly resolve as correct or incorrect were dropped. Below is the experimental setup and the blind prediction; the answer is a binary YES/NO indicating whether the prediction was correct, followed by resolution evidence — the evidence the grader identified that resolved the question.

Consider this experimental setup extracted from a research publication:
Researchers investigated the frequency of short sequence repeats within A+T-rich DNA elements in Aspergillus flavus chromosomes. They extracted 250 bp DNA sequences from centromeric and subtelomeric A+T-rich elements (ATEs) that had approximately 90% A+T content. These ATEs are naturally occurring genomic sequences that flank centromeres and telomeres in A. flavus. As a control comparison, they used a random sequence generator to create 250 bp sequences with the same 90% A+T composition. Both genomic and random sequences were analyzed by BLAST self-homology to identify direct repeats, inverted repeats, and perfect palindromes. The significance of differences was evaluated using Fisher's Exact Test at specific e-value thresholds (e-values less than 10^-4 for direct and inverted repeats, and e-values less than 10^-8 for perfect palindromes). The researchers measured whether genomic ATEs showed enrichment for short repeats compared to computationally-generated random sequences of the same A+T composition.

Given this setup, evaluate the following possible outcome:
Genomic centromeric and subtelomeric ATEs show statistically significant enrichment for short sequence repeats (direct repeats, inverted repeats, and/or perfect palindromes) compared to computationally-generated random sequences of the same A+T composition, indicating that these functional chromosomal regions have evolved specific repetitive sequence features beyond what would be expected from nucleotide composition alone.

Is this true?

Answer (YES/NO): YES